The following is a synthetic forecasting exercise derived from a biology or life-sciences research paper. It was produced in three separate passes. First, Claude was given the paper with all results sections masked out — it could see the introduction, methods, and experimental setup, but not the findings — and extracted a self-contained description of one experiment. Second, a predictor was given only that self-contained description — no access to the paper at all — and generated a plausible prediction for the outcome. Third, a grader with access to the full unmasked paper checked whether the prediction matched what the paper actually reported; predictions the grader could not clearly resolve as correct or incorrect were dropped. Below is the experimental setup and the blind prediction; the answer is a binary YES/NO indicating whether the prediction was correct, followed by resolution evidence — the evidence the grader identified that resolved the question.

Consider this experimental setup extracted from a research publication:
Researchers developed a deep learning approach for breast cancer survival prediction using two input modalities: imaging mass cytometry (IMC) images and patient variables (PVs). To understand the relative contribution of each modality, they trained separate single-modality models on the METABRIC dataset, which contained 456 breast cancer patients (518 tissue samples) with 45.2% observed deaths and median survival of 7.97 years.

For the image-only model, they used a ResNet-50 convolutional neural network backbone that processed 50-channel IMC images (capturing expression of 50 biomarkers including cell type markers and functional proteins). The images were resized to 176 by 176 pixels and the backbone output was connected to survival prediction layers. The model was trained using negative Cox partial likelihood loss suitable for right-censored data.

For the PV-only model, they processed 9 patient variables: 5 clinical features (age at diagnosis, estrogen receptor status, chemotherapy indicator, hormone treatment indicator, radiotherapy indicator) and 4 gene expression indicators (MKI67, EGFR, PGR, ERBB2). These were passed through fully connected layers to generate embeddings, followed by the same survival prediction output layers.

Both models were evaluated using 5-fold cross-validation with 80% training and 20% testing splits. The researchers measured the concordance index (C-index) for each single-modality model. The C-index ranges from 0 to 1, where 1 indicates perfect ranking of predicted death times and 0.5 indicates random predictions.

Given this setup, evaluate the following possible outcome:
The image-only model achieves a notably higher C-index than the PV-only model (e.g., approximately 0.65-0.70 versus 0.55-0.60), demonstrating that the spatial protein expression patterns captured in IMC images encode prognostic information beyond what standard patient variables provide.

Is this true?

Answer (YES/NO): NO